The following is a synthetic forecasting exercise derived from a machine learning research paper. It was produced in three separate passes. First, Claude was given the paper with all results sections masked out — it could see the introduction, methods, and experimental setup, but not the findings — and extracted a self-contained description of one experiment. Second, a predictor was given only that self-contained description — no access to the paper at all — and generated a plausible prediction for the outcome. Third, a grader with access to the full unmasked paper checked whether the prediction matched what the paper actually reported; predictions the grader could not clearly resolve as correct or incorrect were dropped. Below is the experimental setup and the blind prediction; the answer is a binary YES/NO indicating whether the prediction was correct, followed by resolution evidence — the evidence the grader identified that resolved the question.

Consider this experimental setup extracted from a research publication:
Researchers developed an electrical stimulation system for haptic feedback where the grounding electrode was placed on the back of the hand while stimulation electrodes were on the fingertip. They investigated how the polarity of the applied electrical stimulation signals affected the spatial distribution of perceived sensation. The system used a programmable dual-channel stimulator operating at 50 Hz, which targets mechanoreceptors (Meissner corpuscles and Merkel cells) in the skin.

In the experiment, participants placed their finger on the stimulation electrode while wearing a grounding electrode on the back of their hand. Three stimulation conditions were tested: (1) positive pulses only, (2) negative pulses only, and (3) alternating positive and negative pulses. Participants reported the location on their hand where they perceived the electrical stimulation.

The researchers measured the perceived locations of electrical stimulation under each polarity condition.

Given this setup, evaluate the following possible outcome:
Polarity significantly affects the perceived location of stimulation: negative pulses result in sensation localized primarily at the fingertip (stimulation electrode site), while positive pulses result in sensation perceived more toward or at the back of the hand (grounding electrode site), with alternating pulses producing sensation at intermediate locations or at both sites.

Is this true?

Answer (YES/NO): NO